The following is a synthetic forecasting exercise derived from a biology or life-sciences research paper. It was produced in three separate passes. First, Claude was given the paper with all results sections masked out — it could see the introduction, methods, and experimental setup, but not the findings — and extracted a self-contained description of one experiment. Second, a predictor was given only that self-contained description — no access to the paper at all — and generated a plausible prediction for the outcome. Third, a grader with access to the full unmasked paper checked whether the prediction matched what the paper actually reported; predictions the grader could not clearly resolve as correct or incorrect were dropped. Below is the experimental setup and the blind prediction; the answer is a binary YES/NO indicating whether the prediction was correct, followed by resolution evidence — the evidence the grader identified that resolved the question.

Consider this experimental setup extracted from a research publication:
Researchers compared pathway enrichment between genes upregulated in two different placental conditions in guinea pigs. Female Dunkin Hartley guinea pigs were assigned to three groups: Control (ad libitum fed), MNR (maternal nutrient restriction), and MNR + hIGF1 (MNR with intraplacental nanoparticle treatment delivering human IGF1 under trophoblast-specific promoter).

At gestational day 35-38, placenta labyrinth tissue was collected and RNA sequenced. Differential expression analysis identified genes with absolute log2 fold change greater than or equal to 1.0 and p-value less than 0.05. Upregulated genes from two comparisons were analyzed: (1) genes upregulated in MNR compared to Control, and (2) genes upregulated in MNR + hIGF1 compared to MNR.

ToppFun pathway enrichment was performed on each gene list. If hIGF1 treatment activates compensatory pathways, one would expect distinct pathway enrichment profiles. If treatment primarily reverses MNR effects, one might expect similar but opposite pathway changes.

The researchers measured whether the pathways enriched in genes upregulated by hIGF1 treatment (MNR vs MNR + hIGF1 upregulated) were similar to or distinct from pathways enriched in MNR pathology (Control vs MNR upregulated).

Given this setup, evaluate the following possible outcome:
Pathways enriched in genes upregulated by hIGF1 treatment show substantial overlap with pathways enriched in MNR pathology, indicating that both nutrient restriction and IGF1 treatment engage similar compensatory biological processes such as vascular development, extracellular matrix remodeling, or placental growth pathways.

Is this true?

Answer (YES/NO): NO